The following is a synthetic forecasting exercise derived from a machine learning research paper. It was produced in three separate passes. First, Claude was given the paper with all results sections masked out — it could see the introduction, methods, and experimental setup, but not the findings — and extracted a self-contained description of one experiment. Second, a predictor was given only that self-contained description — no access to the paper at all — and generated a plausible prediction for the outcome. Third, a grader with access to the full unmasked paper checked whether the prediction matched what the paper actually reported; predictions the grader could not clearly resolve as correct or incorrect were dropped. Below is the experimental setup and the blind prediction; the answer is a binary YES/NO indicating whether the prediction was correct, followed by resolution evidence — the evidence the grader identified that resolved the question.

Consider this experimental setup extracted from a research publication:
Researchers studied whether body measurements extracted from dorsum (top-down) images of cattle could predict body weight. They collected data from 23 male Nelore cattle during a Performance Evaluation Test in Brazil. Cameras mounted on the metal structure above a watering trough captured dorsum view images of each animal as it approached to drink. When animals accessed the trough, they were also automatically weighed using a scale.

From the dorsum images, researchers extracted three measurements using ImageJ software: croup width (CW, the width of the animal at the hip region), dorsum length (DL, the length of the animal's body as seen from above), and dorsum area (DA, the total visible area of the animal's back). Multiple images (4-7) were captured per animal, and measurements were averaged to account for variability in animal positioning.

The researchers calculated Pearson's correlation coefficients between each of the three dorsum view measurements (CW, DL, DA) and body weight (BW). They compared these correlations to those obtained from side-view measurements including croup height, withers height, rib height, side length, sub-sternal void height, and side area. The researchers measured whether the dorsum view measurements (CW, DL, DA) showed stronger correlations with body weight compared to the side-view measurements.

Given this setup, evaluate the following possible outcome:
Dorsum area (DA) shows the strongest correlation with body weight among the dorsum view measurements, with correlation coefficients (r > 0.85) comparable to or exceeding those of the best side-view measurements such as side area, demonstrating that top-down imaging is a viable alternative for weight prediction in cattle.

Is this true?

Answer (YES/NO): YES